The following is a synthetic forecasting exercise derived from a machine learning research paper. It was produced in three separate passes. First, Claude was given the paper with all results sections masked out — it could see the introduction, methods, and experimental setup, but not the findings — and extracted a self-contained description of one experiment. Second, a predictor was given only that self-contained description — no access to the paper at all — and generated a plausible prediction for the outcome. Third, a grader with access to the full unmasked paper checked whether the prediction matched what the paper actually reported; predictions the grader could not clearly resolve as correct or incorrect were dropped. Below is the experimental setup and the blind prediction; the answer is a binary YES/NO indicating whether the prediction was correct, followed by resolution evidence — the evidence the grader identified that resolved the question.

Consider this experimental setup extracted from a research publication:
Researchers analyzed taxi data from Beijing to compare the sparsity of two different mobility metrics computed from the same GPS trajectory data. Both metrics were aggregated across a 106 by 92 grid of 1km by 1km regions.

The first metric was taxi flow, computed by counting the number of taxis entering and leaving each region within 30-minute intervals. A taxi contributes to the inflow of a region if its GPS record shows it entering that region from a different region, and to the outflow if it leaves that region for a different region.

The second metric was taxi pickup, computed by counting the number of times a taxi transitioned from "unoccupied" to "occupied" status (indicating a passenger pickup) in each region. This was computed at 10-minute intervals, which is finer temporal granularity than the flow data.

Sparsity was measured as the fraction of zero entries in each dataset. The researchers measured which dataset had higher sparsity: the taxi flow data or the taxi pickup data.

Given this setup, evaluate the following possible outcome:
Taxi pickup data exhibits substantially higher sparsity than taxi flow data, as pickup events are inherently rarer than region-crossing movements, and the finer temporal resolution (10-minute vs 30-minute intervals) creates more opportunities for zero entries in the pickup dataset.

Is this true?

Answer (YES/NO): YES